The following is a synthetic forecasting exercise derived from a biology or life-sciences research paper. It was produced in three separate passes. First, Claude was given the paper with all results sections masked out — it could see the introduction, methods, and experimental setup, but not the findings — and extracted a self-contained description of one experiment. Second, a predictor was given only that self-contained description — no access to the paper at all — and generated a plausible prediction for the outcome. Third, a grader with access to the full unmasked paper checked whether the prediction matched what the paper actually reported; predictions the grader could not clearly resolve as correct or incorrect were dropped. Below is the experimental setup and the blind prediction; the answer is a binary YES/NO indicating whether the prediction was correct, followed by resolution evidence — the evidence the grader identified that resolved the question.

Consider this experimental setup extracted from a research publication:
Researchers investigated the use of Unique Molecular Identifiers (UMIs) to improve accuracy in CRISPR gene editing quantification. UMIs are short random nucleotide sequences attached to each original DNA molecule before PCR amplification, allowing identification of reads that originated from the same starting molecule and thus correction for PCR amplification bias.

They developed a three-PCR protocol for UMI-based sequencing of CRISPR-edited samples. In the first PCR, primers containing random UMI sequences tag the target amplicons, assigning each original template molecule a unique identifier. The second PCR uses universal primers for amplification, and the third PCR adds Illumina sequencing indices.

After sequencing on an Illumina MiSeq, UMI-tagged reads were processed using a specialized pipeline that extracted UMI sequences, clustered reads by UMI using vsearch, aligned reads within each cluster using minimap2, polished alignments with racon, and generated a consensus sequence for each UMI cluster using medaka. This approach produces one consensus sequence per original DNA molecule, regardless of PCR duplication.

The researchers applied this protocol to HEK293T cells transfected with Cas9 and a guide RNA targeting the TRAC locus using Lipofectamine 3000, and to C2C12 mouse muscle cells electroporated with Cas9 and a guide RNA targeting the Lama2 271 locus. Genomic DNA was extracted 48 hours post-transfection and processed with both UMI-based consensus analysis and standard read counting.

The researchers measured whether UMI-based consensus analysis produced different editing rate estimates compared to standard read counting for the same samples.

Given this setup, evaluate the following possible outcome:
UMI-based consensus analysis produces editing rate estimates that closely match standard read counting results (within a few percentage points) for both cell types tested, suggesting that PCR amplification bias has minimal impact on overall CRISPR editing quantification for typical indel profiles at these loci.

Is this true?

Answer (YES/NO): NO